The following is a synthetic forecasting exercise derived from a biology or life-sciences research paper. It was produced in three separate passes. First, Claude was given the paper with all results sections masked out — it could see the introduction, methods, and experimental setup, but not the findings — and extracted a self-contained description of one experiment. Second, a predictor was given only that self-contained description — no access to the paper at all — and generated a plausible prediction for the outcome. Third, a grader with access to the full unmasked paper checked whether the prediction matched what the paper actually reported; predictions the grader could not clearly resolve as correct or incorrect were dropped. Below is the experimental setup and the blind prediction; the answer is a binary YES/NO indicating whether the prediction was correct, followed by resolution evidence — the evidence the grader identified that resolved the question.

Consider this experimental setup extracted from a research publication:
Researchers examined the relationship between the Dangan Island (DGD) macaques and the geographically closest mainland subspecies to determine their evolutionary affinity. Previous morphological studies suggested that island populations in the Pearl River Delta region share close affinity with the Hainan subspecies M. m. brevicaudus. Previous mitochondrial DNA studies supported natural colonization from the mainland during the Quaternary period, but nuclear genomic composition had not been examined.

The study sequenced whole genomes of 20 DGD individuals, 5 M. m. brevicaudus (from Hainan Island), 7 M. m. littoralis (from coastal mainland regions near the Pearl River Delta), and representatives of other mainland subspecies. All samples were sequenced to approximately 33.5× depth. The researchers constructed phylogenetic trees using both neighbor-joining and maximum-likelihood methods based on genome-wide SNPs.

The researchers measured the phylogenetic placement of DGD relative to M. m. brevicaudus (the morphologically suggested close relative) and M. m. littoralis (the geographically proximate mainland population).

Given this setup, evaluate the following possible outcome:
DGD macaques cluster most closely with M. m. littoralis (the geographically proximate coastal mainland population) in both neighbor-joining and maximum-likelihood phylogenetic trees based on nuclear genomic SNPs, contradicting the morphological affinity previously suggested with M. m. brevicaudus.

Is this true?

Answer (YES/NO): NO